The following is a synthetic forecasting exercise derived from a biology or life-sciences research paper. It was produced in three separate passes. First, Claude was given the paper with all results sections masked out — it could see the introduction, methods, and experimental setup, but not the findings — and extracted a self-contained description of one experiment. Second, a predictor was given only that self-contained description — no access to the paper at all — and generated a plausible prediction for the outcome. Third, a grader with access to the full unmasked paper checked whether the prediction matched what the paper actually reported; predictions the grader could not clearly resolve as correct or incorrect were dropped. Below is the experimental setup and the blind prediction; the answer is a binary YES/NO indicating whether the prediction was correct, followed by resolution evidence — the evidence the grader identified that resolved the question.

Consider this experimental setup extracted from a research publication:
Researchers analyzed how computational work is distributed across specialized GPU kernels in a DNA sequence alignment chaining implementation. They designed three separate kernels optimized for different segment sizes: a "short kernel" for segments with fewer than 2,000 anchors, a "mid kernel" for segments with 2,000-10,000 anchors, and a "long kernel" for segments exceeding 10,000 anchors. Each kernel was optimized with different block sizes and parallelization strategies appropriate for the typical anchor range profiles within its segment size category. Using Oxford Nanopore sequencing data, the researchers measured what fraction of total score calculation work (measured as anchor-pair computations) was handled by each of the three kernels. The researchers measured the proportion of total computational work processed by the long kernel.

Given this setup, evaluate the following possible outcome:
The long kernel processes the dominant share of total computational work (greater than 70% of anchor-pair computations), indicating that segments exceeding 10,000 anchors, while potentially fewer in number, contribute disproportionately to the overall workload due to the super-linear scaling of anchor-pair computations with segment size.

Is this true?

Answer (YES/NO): YES